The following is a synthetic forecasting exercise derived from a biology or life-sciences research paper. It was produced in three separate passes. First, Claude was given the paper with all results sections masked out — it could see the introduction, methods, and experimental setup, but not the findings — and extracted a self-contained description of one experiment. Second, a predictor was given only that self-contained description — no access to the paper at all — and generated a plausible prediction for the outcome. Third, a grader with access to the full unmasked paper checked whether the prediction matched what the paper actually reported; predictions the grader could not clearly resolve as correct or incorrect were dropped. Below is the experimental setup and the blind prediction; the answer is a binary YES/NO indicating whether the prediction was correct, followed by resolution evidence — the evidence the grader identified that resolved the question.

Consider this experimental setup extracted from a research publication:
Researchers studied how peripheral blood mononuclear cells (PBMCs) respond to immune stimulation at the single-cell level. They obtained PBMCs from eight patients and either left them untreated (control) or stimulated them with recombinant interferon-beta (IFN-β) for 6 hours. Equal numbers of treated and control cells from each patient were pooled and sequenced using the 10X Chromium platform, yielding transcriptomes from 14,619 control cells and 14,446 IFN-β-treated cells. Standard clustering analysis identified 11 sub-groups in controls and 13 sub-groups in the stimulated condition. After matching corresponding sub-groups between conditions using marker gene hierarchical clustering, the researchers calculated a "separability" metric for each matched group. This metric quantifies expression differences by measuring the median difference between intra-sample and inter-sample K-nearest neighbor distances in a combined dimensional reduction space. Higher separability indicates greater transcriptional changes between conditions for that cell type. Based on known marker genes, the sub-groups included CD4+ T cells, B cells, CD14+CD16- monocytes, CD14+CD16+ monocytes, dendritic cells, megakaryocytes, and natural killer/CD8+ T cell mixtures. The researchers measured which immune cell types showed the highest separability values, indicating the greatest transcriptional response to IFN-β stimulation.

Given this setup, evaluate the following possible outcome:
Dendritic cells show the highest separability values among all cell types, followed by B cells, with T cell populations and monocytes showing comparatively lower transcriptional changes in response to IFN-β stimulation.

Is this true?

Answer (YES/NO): NO